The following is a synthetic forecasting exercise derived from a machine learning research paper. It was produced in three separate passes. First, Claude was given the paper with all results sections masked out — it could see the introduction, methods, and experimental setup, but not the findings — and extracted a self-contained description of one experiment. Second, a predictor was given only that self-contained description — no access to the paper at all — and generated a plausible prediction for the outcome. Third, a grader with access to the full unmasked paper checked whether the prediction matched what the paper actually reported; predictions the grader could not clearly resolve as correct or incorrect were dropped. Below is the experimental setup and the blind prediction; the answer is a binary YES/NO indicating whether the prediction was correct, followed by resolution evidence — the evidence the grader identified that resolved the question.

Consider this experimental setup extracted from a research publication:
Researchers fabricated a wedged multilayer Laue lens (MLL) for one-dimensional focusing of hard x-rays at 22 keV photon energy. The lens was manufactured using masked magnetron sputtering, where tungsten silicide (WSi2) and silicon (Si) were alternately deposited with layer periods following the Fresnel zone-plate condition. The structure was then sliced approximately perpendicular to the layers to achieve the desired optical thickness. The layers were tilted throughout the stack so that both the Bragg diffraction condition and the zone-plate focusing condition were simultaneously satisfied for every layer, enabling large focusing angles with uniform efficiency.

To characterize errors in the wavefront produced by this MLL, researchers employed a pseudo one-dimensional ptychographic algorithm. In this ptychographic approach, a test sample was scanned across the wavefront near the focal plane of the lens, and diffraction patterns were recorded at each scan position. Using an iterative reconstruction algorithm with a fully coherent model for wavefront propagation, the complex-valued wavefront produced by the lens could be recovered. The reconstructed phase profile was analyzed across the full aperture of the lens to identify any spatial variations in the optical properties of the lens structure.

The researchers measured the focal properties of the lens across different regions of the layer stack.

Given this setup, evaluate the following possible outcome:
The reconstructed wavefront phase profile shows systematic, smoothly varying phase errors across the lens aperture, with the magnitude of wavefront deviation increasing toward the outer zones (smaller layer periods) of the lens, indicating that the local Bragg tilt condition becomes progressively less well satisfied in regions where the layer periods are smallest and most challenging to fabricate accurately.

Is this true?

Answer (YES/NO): NO